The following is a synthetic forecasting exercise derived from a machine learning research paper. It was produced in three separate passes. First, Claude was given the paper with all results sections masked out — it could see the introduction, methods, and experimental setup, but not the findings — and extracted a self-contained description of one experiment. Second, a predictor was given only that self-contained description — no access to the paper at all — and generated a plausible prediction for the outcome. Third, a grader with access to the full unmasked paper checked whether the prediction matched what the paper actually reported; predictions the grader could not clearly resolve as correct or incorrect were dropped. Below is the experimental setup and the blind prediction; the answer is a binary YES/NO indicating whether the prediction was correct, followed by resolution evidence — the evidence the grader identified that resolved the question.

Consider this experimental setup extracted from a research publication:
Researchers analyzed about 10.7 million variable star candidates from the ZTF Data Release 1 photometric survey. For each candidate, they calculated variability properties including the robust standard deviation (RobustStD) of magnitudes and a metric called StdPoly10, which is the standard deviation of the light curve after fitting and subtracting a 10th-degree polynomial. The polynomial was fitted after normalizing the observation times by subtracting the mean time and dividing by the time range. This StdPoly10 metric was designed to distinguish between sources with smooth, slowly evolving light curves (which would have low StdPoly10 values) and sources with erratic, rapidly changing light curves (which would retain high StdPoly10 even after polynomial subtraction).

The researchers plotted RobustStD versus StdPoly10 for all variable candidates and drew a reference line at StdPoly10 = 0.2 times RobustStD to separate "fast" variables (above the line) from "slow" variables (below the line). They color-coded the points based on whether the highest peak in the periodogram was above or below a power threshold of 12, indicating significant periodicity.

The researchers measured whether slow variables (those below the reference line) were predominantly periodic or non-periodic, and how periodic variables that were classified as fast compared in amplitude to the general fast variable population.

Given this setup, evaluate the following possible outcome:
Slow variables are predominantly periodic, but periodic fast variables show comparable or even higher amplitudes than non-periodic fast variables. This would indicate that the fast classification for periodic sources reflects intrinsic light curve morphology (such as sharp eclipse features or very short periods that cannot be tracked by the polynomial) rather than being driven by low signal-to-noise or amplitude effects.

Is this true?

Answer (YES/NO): NO